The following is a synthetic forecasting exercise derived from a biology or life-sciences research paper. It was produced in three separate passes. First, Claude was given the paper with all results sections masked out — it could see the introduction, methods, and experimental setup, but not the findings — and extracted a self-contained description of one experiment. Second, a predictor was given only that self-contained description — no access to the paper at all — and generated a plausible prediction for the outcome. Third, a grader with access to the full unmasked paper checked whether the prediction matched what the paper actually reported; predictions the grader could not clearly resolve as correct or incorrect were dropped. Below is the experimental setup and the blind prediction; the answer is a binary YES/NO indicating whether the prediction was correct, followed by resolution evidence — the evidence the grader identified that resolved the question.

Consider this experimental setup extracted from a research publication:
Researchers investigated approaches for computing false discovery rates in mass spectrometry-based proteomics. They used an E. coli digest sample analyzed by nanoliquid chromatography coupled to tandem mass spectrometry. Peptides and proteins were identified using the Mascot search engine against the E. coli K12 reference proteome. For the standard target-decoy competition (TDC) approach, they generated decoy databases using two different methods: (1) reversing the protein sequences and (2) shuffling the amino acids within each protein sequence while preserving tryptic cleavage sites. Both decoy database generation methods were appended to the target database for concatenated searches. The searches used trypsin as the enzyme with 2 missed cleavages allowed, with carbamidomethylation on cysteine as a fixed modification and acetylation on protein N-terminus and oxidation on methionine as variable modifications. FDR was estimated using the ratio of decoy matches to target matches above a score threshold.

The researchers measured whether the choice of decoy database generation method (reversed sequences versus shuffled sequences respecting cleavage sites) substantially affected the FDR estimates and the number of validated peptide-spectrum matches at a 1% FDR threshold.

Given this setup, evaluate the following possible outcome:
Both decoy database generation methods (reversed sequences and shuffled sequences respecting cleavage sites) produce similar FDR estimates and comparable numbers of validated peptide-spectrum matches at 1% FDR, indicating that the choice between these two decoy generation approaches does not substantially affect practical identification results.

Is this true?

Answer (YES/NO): YES